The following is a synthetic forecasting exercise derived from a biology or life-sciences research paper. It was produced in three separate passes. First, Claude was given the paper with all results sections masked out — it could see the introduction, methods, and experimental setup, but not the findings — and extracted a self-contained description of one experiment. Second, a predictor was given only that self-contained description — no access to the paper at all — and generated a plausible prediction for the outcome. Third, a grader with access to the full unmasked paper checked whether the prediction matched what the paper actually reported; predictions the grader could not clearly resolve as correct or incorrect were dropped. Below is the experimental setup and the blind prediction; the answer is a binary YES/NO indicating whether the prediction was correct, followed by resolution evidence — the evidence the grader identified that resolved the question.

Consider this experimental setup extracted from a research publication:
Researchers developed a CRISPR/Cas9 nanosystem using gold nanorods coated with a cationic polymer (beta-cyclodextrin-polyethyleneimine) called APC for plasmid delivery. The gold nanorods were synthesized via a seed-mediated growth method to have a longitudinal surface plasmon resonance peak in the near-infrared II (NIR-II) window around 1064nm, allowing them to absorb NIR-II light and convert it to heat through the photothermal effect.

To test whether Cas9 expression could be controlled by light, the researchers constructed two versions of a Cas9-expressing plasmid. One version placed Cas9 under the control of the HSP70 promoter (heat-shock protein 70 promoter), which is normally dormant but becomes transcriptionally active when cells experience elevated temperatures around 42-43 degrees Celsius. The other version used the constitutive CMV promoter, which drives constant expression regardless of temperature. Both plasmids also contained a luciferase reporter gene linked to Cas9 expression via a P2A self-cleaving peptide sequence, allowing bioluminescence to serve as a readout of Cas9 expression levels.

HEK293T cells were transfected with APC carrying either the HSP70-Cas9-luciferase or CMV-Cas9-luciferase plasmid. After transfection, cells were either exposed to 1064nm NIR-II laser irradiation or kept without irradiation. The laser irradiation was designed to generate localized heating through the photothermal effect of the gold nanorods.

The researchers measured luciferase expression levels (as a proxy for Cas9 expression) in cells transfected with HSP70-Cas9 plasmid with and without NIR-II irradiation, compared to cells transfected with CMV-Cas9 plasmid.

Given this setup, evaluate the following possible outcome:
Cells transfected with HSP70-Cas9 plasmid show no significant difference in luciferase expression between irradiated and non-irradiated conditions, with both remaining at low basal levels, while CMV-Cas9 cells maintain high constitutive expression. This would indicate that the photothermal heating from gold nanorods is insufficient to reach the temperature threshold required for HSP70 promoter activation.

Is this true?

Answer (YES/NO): NO